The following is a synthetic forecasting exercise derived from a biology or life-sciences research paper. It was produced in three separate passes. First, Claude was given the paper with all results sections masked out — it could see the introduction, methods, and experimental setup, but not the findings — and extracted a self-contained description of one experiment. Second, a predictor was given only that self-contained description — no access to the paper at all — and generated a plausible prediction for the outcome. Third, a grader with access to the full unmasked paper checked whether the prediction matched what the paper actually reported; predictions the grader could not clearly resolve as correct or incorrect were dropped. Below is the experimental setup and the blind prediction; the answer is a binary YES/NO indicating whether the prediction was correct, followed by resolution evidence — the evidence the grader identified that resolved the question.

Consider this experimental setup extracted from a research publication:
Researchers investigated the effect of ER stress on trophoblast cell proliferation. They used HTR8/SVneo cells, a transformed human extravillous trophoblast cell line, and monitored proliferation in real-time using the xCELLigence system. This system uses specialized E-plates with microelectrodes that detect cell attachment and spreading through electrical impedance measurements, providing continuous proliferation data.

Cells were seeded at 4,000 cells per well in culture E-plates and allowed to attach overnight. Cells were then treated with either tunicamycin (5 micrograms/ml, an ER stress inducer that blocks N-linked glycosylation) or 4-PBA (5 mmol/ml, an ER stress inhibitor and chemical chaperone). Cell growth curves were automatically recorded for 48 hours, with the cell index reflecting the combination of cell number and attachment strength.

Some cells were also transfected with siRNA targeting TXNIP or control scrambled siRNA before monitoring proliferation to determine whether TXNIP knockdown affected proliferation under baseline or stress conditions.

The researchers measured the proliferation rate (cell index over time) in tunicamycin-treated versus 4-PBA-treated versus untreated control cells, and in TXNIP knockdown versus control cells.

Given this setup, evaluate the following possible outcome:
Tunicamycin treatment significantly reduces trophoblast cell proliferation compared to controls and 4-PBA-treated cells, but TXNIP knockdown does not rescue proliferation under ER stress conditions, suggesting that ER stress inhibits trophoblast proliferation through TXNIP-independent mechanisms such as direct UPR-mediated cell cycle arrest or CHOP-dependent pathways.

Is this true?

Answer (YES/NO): YES